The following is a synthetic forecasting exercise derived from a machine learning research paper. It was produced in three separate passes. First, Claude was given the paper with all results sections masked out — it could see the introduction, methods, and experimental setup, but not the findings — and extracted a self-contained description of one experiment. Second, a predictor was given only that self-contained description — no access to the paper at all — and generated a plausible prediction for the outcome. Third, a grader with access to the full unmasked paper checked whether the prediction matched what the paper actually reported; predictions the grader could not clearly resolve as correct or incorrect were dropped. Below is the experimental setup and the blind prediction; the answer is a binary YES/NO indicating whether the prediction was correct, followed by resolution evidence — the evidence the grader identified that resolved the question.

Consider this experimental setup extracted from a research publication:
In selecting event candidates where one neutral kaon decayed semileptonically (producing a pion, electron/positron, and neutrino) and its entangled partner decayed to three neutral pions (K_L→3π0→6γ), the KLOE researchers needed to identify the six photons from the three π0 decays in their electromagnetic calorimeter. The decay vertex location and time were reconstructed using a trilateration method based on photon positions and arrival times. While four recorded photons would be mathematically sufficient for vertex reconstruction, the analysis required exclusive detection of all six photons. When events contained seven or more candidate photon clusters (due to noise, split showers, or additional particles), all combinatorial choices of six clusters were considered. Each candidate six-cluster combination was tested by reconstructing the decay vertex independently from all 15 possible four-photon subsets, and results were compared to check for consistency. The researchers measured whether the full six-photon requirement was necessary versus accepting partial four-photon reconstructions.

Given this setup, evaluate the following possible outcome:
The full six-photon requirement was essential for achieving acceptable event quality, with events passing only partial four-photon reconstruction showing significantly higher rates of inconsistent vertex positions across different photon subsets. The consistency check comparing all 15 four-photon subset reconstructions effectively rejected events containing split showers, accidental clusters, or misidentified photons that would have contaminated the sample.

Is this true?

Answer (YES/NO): NO